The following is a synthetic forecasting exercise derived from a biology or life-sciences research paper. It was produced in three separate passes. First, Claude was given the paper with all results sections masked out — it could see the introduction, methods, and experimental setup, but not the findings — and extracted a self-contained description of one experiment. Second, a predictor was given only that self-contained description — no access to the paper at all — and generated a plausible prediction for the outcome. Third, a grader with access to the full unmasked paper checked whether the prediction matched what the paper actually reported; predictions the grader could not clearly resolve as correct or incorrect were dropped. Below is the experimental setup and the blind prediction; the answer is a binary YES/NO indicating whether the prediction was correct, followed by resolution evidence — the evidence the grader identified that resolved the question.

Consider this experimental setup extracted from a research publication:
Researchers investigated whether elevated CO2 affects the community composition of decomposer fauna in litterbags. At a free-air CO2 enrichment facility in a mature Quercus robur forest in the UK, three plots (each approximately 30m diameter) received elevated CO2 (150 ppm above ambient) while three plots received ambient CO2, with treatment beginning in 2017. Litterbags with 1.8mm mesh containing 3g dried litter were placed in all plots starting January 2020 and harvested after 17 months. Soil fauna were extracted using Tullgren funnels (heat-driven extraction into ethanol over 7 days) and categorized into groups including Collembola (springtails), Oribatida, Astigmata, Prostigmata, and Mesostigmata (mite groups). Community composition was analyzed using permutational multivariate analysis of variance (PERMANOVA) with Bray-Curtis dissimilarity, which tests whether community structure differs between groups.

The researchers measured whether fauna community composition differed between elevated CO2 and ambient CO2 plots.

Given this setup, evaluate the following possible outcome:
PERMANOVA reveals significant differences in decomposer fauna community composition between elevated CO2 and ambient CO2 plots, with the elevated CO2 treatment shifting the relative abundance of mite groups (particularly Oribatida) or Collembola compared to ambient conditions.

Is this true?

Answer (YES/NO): NO